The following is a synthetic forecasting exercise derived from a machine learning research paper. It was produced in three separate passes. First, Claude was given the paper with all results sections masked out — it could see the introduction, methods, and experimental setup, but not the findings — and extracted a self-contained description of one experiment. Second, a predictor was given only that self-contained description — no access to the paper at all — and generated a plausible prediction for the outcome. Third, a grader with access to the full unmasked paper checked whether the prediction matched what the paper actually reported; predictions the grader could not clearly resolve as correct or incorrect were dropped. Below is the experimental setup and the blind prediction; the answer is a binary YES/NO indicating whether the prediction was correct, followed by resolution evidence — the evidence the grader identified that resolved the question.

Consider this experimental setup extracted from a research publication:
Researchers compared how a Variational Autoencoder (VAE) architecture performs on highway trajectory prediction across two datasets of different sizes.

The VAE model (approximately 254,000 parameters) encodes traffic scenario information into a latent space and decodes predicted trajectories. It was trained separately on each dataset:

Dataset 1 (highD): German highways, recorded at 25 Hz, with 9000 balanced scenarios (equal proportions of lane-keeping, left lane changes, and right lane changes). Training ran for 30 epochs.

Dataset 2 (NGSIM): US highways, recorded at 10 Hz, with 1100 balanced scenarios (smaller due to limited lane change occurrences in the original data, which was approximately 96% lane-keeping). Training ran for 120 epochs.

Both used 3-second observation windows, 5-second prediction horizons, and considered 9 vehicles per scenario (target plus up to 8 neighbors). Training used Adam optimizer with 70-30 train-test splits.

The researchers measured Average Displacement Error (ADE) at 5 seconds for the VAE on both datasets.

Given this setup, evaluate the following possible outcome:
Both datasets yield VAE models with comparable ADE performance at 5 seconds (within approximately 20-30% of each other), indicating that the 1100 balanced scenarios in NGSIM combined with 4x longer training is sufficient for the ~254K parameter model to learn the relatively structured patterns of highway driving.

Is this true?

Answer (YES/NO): YES